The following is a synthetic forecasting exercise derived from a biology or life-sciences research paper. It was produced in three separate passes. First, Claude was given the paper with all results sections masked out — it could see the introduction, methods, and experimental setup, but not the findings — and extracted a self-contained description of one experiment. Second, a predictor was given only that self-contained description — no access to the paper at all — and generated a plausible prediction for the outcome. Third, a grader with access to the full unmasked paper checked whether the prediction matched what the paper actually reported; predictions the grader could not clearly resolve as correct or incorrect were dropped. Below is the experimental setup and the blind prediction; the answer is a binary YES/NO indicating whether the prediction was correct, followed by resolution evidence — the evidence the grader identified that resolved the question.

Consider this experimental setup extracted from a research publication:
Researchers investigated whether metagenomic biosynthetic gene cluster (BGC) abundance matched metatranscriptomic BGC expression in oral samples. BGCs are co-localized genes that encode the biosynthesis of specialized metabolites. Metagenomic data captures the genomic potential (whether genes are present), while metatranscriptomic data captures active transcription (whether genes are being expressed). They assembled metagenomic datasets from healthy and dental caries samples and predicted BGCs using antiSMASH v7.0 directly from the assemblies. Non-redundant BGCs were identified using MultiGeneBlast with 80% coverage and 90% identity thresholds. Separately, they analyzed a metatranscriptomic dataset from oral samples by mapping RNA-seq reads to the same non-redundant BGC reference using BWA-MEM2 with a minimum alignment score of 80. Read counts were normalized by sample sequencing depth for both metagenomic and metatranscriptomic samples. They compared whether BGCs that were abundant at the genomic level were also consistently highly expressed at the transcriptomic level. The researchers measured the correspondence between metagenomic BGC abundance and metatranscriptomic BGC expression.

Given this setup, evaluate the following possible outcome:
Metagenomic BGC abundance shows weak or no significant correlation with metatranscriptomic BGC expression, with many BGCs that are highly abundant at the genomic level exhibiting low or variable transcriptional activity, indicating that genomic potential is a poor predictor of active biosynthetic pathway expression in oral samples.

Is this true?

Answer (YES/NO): NO